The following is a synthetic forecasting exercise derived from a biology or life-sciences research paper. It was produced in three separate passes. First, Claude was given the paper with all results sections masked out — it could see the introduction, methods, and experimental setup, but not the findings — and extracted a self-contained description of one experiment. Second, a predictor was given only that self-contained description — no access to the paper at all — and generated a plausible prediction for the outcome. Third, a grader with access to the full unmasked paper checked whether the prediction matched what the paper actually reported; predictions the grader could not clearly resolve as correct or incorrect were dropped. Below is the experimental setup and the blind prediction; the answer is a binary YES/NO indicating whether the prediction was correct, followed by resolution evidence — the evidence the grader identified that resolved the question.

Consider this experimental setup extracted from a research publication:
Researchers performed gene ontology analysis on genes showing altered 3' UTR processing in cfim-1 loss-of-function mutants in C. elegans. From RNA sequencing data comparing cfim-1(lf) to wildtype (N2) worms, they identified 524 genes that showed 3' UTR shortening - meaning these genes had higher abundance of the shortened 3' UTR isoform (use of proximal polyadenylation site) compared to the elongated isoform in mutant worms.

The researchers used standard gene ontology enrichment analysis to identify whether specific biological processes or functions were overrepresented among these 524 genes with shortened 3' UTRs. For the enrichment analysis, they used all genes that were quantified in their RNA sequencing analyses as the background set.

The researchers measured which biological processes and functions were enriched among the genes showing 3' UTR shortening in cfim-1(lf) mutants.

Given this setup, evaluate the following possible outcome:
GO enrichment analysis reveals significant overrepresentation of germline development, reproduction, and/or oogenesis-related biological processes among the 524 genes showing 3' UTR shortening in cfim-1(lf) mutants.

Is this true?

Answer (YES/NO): YES